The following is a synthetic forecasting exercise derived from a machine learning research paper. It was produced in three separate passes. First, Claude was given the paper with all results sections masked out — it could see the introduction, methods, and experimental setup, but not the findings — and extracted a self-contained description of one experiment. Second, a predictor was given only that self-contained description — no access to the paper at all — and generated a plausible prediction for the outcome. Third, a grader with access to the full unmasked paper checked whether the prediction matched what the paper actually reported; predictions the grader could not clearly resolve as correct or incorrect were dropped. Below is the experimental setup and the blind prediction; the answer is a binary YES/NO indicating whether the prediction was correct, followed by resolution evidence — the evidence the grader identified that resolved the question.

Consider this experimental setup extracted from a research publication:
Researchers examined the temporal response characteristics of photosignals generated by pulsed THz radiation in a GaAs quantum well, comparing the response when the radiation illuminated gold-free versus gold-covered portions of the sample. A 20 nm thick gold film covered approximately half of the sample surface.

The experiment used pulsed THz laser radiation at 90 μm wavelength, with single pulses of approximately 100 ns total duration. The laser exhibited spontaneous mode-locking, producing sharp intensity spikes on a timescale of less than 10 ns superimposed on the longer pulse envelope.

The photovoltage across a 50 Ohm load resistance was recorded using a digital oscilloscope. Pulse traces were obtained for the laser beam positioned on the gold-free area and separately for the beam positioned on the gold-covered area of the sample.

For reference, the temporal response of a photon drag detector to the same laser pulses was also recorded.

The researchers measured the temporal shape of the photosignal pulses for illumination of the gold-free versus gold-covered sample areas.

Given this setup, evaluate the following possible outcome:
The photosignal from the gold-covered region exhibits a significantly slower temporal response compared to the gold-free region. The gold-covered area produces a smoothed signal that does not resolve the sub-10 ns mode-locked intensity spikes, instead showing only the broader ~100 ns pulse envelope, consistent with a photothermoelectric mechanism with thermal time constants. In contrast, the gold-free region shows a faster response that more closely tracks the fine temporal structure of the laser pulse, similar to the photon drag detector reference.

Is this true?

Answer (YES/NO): NO